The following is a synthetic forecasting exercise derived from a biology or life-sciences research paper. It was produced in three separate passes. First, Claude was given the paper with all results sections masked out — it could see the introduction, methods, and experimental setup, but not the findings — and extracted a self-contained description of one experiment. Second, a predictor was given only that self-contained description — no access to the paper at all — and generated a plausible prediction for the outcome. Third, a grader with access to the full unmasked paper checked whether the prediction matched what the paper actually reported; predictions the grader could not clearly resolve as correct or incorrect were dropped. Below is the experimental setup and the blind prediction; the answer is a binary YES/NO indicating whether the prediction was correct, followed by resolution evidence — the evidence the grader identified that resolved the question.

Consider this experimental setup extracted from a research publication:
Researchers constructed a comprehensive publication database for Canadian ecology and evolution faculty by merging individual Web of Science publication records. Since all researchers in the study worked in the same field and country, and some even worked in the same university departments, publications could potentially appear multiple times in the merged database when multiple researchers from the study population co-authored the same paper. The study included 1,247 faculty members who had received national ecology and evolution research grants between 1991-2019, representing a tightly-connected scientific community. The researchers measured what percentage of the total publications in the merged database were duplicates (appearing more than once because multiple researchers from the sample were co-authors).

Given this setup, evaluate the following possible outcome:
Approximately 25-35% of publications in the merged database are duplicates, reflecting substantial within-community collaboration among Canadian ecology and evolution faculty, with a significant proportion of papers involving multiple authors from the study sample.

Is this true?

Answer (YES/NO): NO